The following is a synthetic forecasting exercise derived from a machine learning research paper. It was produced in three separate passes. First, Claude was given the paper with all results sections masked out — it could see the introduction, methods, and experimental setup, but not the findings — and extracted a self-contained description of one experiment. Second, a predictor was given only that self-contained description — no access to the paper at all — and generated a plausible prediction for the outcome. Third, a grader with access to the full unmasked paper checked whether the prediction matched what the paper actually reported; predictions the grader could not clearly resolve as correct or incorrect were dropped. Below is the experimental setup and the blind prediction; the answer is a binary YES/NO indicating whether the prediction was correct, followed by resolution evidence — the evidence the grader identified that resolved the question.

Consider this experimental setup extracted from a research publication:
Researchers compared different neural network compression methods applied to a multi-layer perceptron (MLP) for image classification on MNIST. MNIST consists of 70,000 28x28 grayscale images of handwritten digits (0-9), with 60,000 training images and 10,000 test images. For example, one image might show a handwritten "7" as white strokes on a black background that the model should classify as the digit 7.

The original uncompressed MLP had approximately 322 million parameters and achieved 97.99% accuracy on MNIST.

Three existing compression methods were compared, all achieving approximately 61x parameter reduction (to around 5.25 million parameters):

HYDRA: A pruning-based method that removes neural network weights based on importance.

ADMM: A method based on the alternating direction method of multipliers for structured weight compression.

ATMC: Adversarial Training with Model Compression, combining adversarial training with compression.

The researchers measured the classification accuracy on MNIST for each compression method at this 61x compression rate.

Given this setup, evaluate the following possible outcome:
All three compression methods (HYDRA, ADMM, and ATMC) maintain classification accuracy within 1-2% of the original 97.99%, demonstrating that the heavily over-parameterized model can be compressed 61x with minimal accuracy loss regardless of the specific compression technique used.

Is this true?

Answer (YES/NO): NO